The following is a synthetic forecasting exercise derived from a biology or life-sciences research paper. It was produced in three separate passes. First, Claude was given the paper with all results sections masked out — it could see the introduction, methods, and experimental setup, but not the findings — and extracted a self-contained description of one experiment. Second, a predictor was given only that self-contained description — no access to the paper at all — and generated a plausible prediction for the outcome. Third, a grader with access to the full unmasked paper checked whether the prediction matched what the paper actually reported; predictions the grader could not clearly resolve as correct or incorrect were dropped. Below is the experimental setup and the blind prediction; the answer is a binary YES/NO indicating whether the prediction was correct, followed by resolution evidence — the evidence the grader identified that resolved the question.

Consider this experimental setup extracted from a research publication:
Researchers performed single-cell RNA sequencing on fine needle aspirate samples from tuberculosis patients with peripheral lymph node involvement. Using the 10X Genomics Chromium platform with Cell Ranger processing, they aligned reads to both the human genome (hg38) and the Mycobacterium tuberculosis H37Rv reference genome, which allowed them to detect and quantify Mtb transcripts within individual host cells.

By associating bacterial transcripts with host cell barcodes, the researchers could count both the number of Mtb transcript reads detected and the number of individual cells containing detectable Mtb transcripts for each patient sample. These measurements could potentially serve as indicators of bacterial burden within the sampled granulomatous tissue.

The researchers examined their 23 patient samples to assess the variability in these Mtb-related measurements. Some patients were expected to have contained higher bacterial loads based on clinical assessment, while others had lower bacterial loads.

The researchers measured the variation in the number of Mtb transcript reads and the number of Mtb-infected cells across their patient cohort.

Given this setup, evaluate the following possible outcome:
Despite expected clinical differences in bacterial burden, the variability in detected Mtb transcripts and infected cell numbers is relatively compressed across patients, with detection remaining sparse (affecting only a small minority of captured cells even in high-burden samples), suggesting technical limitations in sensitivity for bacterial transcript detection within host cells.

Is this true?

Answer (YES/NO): NO